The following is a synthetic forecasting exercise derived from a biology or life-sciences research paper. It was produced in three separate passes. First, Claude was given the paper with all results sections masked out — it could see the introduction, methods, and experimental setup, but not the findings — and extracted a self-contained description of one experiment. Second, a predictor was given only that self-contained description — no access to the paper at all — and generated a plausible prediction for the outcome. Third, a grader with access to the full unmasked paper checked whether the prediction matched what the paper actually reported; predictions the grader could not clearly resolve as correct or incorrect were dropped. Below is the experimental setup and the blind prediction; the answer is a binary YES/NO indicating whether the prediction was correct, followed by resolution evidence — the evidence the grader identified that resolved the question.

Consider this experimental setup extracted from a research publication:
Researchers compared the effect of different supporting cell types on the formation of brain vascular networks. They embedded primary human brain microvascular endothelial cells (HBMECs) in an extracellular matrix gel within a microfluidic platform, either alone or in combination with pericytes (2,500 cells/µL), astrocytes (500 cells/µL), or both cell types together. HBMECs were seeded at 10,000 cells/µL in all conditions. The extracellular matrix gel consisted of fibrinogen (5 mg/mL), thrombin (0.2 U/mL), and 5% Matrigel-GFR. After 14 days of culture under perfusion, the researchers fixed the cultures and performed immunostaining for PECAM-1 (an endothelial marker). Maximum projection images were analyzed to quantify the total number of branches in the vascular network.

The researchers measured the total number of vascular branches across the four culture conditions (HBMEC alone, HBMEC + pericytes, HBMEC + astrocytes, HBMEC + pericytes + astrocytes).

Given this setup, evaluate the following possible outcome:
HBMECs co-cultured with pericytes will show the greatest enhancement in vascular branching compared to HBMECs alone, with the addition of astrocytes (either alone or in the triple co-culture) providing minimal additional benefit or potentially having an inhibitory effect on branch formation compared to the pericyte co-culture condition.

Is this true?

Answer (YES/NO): NO